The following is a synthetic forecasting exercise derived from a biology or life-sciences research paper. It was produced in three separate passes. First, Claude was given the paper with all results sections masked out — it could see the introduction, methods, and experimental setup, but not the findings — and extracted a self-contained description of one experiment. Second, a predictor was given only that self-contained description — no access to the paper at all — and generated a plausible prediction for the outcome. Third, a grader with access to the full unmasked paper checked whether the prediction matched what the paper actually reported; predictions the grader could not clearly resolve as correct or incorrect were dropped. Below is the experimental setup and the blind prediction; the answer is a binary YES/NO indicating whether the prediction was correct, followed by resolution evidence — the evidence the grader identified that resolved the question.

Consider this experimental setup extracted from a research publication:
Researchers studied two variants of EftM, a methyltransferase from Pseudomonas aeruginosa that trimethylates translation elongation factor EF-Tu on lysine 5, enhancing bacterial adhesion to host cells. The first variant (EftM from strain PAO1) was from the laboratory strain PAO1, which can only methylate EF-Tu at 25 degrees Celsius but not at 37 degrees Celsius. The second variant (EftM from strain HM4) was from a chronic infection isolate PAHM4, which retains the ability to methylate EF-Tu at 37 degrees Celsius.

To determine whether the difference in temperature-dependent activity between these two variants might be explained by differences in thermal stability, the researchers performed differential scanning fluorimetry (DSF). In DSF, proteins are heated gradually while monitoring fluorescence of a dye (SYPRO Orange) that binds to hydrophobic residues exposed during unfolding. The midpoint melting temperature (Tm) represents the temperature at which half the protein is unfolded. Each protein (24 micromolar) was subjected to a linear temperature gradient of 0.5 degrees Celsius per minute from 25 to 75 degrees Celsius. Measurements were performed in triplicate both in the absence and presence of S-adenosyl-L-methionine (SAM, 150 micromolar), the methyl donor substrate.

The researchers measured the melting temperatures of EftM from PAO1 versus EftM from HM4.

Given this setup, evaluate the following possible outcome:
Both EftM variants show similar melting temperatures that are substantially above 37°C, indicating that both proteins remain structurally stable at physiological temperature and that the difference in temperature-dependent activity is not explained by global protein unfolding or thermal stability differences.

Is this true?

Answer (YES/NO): NO